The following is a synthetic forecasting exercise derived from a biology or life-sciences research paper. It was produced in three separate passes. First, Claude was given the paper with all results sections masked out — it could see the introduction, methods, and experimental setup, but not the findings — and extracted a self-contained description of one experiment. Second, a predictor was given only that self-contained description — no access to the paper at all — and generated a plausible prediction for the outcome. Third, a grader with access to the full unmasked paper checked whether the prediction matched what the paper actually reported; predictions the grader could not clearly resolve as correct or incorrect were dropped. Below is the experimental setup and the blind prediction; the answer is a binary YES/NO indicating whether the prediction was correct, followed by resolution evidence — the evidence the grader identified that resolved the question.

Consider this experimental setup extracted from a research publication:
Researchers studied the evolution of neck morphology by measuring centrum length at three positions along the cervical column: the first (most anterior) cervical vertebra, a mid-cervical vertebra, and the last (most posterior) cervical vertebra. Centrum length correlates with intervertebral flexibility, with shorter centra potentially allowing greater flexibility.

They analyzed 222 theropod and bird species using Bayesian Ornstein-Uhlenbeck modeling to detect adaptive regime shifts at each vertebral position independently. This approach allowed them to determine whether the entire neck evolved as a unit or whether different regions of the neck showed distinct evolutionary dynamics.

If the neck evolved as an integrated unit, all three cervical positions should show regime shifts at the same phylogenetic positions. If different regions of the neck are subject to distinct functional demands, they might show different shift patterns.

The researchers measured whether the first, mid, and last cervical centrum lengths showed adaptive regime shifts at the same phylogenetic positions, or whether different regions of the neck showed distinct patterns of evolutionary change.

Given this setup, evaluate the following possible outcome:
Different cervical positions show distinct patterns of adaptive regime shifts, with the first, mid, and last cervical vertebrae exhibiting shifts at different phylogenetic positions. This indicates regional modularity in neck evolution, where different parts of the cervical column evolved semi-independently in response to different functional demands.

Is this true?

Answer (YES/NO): NO